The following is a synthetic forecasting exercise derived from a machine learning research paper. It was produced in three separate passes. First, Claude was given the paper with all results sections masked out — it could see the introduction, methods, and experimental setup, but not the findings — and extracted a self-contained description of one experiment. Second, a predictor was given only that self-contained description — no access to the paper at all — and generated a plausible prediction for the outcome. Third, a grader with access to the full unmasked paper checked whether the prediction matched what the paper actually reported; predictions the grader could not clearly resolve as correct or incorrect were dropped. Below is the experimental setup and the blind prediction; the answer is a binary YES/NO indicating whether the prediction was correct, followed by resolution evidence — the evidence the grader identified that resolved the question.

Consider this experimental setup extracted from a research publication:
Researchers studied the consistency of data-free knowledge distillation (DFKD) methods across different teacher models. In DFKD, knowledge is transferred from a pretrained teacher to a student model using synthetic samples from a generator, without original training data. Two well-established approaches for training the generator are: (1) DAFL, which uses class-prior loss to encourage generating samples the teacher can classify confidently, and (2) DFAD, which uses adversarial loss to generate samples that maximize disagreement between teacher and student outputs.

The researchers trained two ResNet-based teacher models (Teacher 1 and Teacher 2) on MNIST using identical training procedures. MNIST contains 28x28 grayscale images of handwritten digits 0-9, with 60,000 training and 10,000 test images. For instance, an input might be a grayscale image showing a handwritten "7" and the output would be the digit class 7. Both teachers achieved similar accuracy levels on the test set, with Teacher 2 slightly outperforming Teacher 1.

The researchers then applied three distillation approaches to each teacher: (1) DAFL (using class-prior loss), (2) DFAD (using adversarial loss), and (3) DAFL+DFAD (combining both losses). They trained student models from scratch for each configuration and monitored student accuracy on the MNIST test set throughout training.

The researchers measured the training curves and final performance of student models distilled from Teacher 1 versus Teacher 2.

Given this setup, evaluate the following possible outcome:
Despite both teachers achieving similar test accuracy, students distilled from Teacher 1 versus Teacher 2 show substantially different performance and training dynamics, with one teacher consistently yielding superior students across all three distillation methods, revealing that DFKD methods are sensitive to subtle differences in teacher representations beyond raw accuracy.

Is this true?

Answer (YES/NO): YES